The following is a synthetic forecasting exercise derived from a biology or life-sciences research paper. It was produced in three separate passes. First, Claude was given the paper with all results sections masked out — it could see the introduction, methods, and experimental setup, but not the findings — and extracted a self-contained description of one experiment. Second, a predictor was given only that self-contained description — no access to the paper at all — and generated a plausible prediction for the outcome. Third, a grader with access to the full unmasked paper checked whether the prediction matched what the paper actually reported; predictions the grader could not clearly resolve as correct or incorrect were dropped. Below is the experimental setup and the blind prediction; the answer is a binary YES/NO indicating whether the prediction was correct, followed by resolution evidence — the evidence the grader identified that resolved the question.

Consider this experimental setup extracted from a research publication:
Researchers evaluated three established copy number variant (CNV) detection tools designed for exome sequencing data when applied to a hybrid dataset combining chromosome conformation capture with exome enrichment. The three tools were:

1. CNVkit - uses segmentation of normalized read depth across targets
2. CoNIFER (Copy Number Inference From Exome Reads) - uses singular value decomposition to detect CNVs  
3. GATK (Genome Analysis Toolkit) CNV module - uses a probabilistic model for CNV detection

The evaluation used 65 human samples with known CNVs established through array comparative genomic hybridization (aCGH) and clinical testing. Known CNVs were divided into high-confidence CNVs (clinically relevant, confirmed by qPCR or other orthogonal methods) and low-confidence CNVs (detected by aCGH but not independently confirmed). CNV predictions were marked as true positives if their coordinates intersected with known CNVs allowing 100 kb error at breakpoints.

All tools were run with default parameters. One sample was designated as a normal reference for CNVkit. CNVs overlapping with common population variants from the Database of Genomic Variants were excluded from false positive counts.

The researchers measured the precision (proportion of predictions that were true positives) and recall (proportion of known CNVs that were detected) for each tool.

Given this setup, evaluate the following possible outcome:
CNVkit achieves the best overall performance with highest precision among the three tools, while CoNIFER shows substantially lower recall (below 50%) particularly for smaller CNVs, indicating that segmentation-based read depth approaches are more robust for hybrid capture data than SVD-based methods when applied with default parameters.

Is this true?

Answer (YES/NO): NO